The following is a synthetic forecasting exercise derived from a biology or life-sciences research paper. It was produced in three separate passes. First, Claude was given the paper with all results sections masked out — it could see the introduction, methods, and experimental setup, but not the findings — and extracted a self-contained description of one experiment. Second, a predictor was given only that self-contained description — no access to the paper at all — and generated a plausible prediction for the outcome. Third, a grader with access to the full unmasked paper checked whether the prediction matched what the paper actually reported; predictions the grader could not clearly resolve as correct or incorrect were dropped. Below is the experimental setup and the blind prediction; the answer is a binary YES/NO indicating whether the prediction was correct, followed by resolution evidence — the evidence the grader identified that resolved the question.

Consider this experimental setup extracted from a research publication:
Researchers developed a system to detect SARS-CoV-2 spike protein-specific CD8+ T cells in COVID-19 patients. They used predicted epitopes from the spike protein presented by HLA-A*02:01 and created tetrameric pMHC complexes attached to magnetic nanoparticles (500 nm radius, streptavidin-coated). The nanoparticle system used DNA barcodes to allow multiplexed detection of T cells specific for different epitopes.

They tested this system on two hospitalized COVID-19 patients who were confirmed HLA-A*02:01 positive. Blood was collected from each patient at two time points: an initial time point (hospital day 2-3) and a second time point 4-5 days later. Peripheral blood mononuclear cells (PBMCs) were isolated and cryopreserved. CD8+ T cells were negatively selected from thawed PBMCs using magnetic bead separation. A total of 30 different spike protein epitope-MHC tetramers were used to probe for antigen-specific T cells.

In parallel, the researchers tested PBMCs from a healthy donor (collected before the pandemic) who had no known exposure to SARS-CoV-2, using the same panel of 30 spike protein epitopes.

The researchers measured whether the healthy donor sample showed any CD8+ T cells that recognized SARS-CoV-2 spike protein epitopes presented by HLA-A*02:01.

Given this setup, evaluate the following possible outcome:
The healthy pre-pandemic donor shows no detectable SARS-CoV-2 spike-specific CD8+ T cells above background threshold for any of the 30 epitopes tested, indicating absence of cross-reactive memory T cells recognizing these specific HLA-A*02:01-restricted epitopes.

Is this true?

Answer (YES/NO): NO